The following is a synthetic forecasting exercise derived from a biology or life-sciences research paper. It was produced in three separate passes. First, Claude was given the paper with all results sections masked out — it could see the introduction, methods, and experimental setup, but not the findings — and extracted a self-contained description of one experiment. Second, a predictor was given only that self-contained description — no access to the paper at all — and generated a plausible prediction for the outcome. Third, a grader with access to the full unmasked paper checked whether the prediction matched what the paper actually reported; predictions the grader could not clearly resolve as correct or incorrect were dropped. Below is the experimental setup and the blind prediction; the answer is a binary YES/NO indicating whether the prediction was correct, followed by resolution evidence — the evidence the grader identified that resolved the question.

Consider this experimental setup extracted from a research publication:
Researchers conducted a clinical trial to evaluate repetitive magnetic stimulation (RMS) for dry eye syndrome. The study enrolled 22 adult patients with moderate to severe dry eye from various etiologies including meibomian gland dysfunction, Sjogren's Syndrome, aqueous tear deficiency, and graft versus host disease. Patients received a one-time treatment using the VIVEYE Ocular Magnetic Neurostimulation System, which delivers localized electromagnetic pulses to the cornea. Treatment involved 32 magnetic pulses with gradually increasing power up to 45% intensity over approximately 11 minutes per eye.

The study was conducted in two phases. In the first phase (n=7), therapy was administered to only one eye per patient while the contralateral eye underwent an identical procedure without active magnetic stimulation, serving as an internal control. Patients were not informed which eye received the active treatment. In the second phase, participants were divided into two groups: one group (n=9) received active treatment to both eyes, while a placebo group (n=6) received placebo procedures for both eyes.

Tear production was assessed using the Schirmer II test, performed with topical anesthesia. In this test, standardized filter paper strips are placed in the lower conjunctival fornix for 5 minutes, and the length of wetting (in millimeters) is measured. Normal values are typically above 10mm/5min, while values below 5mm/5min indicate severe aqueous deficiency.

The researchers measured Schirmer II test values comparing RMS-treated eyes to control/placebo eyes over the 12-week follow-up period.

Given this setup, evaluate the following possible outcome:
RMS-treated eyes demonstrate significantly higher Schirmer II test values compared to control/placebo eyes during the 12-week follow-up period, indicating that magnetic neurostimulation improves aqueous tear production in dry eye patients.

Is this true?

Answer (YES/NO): NO